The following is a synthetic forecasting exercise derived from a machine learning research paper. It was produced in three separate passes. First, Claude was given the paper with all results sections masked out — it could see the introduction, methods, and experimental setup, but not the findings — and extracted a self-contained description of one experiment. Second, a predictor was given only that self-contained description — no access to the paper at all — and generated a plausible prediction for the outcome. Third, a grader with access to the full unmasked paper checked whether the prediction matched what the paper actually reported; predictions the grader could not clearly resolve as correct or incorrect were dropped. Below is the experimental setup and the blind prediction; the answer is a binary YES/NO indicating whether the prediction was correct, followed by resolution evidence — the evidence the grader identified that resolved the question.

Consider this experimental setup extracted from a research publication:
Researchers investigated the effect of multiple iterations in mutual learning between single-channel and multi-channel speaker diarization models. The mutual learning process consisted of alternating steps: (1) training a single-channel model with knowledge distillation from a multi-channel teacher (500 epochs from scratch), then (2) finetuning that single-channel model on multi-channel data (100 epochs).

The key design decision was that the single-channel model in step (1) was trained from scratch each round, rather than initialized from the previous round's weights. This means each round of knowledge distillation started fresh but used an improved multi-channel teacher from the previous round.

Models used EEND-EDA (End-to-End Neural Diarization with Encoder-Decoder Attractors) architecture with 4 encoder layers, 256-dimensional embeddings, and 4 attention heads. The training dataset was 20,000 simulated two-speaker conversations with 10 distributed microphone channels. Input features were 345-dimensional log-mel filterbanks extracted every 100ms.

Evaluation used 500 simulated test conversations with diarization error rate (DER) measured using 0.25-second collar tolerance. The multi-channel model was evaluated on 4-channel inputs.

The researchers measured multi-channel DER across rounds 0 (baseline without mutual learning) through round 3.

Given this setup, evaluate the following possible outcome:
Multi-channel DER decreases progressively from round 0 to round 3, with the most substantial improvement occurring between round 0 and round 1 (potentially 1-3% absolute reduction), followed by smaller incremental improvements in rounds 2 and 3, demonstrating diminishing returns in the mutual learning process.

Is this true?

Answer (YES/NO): NO